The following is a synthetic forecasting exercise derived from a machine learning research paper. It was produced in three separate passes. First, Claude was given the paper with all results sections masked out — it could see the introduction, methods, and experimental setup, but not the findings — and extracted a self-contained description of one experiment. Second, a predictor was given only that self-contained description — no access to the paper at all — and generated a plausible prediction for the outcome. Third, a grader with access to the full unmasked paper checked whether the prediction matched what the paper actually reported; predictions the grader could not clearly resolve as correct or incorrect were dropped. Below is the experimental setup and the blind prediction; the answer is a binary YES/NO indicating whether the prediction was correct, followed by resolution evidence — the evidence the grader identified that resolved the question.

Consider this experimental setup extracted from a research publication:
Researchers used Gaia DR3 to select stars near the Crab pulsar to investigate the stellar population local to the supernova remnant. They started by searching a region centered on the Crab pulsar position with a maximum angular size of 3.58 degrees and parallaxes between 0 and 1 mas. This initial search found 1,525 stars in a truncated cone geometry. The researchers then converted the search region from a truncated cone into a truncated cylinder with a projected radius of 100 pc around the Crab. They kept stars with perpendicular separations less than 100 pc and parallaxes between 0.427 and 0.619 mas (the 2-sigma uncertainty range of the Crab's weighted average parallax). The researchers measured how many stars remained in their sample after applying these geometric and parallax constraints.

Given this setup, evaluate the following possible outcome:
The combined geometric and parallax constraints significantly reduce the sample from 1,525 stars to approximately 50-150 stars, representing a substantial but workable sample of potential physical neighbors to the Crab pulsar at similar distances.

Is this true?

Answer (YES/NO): NO